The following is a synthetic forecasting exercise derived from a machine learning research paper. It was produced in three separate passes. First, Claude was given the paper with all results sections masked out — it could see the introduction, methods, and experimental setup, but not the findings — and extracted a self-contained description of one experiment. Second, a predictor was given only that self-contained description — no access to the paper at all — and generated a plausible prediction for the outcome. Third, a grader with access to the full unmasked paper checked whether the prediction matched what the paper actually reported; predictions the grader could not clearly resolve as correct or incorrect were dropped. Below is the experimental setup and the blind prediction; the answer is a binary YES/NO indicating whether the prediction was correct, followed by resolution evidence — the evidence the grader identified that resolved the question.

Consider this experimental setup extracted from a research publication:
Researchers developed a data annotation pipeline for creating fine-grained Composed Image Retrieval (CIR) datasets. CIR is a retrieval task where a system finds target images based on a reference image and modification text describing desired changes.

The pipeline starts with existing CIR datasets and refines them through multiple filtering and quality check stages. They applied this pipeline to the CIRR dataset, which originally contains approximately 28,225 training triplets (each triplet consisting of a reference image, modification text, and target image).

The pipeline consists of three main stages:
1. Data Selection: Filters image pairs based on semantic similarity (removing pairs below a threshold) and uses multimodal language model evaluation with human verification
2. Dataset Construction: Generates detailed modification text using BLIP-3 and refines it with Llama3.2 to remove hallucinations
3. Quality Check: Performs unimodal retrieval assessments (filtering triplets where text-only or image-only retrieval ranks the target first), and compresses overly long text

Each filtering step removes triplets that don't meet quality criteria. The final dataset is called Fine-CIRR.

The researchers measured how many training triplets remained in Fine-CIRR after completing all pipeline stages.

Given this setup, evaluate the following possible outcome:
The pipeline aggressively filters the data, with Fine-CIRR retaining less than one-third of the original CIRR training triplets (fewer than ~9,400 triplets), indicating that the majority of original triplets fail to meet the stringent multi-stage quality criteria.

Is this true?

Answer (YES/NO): NO